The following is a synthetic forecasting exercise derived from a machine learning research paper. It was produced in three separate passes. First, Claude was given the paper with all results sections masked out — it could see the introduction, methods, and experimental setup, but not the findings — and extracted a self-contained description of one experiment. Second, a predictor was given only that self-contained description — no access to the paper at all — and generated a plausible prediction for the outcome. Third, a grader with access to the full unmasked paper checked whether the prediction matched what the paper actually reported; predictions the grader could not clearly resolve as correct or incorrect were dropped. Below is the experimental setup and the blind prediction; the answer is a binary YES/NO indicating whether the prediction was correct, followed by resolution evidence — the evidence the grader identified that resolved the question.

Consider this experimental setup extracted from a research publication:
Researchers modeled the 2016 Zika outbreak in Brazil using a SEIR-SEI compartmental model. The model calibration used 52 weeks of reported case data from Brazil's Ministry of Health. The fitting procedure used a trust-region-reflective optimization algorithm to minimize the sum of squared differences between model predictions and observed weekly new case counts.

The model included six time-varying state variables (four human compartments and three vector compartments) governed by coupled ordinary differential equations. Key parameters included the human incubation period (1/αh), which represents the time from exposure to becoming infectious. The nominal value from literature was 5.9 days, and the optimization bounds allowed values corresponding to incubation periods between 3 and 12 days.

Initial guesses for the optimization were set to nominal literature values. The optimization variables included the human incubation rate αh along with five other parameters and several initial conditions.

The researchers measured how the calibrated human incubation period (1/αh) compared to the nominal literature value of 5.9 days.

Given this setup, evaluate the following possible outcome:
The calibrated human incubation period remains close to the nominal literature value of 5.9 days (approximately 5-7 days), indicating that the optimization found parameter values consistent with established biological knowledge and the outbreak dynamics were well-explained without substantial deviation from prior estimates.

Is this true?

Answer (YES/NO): NO